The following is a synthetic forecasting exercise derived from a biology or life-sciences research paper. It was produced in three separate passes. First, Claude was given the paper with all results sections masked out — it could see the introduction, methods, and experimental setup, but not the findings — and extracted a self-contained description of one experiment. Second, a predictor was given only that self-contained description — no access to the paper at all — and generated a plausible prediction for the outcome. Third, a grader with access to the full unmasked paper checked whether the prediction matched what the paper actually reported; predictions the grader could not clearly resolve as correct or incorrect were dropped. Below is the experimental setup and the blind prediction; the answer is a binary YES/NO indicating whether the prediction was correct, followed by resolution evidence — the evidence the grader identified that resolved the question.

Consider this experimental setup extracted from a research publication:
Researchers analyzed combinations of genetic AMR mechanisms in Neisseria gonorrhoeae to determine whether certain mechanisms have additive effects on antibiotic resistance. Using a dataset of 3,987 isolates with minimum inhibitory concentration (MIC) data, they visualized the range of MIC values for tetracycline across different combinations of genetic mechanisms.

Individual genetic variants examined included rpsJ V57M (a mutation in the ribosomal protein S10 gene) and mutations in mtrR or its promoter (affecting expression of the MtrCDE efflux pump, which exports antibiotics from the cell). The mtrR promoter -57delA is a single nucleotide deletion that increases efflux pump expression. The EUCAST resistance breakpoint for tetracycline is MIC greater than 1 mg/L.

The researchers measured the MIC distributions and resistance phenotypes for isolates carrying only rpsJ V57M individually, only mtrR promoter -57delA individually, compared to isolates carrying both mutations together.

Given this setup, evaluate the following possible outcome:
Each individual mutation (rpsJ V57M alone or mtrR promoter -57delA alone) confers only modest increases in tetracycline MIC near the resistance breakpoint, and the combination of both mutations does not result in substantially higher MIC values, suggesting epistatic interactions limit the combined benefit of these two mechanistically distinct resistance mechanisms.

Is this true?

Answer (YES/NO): NO